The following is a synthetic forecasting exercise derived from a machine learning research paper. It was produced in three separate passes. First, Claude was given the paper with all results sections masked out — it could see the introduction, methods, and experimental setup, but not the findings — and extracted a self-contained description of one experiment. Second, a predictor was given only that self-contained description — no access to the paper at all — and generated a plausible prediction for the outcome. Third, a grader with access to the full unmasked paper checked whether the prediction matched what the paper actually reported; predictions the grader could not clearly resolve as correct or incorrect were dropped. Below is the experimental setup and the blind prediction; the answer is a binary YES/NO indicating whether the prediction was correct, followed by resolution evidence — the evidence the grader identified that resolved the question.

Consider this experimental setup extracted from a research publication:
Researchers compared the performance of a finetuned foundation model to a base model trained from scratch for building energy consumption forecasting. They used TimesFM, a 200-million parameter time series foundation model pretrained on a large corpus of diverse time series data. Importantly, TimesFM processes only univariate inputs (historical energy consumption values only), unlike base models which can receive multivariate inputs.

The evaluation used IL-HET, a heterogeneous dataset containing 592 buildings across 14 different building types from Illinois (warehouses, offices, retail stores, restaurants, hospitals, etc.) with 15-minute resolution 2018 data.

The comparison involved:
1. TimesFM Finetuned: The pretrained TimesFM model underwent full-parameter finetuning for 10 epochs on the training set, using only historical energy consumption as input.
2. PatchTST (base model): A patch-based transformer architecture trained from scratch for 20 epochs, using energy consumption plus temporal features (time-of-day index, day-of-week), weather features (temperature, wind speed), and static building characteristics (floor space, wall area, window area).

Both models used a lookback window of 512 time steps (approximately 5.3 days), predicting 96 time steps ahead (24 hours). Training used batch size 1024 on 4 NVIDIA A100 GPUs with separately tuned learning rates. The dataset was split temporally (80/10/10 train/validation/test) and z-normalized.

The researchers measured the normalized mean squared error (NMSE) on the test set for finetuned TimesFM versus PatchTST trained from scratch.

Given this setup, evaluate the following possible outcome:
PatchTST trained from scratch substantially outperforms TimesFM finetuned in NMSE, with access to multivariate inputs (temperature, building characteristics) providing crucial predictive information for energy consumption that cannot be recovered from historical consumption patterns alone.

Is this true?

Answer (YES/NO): NO